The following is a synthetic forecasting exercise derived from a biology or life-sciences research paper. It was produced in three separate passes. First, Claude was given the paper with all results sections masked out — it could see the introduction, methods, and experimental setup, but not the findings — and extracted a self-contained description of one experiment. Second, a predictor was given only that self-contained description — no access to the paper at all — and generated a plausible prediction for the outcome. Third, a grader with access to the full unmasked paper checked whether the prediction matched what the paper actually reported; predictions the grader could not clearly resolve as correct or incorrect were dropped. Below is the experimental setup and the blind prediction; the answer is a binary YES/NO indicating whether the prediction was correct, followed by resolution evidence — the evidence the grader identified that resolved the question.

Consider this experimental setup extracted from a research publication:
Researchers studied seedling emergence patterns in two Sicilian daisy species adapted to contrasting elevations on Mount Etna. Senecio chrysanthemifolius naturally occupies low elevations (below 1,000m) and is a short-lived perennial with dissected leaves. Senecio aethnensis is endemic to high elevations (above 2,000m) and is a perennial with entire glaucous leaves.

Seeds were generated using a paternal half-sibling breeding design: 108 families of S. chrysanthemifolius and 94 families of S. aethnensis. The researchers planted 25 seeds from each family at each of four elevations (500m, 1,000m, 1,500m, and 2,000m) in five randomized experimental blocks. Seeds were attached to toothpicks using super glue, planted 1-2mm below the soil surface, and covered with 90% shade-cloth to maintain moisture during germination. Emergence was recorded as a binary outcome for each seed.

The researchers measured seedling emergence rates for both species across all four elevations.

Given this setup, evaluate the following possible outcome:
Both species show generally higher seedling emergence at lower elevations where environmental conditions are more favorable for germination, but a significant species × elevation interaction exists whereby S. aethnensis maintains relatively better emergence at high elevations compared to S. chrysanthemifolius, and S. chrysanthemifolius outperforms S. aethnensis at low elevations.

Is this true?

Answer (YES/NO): NO